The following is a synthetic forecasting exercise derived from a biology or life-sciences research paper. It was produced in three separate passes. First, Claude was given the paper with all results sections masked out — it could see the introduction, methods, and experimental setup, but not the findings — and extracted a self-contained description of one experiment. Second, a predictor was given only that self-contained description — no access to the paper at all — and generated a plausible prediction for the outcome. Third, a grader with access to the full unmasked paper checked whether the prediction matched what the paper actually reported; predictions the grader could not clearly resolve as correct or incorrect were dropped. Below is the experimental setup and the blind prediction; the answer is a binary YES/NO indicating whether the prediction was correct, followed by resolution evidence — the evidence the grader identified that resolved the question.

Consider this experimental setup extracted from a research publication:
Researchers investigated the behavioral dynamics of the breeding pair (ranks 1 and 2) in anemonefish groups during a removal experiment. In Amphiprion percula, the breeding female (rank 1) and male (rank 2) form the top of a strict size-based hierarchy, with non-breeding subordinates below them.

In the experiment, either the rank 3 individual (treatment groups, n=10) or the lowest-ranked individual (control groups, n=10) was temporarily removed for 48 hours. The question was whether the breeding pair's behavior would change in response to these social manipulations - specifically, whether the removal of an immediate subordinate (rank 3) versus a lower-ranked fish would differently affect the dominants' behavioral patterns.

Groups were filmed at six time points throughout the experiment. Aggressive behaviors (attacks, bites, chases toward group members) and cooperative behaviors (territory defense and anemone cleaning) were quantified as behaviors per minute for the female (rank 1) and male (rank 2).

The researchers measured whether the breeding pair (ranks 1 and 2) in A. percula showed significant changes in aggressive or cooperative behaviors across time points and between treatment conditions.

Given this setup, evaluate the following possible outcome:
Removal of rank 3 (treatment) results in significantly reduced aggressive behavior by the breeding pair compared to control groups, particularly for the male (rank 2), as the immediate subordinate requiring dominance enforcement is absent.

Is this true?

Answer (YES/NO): NO